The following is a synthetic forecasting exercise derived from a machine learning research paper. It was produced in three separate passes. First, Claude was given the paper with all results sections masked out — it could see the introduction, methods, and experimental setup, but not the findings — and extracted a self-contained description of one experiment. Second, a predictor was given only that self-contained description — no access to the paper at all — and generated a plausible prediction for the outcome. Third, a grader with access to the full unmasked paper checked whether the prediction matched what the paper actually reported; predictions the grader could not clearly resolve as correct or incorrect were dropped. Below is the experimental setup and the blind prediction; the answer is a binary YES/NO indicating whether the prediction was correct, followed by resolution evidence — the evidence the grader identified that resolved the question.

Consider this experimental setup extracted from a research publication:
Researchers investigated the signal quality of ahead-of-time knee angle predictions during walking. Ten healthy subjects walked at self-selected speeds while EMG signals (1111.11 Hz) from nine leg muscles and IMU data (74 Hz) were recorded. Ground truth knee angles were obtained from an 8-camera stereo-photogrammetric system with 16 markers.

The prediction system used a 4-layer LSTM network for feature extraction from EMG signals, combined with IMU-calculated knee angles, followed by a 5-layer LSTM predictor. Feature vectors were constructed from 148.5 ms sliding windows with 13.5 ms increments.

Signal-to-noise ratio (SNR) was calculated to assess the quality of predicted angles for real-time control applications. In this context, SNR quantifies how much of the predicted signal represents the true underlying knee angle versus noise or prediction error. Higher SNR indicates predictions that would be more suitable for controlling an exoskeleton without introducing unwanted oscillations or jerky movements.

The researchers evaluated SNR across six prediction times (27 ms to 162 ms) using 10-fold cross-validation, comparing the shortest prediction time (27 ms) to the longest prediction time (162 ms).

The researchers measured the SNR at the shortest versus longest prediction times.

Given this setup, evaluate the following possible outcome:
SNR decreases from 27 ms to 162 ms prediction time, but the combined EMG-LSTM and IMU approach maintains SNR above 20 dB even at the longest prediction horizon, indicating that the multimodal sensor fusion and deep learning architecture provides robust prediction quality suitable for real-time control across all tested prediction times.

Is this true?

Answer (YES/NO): NO